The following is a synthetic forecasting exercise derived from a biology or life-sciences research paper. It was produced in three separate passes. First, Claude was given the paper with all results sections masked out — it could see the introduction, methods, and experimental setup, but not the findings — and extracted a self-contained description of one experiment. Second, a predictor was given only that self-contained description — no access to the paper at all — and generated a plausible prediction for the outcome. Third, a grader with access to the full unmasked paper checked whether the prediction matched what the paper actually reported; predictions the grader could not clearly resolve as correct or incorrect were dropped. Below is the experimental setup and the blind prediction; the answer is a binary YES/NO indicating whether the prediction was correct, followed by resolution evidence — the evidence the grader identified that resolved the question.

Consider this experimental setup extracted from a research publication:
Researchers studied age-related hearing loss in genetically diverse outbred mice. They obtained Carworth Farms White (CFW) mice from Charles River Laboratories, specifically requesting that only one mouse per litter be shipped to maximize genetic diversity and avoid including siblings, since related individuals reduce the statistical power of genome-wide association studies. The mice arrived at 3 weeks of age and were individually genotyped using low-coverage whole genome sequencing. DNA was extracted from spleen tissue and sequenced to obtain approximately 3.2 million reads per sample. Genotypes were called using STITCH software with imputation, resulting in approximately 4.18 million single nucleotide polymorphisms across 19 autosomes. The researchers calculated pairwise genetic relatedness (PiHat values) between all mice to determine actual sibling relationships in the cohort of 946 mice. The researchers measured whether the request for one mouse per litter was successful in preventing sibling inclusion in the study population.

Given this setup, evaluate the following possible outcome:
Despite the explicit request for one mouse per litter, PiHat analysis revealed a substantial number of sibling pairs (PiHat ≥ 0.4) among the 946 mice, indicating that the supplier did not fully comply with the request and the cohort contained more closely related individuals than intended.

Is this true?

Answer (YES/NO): YES